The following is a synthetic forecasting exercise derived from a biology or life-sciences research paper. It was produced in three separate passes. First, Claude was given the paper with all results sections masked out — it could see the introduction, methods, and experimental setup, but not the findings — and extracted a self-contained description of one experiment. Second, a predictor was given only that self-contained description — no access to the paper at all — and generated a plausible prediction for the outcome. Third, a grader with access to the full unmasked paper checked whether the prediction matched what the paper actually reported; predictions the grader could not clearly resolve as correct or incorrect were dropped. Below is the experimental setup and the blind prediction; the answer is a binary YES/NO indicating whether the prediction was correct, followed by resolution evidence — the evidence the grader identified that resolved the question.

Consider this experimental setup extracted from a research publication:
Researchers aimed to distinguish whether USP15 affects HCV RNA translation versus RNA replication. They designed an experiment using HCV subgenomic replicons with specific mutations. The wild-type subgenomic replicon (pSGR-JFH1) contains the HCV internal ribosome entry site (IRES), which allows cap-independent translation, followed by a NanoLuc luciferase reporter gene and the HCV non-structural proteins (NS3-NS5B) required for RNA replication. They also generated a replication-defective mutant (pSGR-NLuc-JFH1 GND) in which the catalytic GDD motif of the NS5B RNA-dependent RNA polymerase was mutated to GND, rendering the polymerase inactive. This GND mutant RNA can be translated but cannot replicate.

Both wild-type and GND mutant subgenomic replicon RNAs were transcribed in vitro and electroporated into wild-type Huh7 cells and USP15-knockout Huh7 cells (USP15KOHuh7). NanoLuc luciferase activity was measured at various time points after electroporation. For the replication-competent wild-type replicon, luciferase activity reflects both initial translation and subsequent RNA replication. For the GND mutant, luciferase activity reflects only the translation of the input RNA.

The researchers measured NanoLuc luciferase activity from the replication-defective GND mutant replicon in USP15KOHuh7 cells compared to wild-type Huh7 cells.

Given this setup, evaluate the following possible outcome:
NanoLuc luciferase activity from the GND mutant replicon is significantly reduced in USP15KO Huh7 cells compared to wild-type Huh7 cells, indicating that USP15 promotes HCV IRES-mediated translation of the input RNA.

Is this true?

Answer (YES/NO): YES